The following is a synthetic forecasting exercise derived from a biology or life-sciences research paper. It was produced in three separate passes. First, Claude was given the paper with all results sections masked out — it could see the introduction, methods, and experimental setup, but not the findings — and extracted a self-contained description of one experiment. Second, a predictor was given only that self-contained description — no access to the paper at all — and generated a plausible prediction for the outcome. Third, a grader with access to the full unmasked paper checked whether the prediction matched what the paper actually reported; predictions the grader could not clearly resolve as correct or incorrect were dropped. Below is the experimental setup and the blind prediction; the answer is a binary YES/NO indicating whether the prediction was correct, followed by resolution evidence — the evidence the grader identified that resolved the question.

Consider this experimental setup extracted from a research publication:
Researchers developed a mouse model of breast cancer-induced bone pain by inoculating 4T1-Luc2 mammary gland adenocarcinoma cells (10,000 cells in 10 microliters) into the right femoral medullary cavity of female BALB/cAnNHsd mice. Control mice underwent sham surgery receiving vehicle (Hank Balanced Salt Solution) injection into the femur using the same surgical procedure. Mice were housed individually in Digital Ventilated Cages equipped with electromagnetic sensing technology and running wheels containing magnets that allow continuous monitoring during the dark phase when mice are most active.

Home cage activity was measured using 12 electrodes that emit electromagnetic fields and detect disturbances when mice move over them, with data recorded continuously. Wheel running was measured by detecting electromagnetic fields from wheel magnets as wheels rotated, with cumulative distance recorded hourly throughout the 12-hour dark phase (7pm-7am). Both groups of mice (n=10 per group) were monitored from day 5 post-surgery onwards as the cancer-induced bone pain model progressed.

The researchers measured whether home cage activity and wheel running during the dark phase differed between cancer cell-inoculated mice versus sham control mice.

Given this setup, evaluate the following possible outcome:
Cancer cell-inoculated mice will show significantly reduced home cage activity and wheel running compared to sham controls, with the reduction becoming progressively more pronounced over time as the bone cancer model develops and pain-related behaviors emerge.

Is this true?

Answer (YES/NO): NO